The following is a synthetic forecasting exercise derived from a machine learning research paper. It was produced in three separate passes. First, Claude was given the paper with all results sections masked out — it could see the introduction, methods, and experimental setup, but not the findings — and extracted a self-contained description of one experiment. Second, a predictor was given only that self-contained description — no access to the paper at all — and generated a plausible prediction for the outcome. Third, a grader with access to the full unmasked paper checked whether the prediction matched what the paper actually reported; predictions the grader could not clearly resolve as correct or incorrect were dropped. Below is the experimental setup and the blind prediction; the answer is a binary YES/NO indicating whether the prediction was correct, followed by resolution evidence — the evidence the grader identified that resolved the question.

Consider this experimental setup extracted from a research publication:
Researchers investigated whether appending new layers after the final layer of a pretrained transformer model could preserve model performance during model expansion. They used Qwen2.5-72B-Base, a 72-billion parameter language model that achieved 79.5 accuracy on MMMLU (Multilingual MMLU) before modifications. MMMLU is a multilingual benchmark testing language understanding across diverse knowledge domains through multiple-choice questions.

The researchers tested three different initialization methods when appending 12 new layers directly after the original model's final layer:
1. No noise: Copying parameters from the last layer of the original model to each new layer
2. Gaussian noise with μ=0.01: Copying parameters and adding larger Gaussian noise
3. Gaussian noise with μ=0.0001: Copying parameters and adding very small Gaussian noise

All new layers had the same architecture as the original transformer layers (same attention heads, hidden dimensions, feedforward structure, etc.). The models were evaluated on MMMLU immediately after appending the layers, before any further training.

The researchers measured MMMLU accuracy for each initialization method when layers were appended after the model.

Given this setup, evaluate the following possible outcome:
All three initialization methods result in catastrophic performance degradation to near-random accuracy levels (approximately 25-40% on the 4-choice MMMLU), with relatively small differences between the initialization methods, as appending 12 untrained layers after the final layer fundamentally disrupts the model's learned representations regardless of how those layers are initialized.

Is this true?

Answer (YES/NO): NO